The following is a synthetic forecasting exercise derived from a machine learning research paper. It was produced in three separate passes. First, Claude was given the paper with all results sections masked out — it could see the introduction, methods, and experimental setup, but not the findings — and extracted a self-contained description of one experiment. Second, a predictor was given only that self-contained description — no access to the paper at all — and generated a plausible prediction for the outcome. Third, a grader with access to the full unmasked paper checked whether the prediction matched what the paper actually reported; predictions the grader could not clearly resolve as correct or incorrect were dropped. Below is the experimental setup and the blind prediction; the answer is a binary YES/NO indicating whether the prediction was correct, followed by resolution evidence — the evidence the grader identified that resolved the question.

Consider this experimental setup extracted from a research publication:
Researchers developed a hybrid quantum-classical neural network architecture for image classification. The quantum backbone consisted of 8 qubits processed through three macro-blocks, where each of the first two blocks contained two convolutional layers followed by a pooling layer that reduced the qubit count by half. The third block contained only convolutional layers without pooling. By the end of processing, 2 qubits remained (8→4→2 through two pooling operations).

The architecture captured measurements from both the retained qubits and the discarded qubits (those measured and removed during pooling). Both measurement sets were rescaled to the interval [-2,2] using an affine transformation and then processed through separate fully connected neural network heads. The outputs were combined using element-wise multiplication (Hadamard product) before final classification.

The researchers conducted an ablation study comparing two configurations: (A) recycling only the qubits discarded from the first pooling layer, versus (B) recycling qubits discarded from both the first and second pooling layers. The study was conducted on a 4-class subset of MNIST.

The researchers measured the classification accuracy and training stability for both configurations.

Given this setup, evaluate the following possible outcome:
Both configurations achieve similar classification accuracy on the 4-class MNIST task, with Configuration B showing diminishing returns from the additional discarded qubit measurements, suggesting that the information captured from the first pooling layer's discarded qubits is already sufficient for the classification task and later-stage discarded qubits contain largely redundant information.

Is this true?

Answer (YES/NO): NO